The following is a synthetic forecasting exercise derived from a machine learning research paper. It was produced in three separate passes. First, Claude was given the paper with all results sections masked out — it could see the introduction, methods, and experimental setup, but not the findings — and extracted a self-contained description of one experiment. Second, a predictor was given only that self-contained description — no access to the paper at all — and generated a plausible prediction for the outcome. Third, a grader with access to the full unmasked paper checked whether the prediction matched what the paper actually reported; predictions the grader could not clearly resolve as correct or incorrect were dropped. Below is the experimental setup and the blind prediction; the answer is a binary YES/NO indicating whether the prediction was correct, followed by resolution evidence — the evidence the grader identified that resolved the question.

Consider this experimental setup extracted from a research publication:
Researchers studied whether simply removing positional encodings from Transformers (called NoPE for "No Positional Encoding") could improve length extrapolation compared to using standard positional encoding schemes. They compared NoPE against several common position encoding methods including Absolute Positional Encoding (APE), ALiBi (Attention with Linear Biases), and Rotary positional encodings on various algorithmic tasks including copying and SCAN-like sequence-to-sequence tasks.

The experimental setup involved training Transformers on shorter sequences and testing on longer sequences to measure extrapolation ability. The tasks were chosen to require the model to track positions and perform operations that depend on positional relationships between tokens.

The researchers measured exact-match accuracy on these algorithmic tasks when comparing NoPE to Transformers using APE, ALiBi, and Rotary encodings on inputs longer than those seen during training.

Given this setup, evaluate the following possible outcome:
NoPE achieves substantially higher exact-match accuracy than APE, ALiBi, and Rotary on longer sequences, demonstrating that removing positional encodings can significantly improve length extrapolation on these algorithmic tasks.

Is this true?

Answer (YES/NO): NO